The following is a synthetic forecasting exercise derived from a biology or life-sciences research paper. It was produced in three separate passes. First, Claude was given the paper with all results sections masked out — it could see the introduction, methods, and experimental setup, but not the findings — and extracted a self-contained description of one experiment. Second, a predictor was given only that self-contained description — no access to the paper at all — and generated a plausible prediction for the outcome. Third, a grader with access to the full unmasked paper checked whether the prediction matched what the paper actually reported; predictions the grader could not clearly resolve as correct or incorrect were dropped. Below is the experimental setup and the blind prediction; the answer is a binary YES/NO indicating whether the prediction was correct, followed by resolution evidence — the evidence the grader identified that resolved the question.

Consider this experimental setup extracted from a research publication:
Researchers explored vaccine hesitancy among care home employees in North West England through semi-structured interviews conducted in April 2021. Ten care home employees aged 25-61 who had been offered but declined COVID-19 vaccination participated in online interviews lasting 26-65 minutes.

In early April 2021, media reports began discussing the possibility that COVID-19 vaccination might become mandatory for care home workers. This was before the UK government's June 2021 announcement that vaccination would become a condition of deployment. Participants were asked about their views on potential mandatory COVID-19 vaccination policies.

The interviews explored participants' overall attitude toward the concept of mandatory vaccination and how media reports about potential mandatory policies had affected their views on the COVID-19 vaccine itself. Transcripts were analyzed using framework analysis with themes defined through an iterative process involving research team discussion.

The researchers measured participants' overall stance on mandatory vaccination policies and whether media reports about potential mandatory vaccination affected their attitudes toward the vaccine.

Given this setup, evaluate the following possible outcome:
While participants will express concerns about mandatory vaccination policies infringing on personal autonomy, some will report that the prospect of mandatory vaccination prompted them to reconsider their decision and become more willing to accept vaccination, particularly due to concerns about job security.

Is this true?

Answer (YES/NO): NO